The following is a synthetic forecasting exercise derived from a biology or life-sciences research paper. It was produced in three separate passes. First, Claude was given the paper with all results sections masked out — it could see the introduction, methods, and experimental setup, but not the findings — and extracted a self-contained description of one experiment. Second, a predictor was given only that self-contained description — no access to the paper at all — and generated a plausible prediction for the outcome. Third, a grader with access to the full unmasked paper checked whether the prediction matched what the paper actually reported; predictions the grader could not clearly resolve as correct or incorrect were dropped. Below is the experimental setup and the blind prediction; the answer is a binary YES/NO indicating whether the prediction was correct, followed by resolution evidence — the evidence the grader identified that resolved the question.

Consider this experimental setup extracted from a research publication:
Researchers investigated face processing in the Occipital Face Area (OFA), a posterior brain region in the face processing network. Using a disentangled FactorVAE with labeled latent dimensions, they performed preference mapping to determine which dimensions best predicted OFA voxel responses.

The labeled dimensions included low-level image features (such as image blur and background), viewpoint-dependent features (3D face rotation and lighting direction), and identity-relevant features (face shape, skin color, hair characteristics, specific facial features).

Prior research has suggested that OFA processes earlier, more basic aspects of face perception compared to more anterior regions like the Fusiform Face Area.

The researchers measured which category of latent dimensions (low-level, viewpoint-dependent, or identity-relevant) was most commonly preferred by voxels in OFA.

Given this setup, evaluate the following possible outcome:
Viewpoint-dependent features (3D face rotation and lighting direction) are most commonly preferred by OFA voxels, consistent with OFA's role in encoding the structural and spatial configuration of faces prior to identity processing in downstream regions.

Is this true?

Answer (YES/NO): NO